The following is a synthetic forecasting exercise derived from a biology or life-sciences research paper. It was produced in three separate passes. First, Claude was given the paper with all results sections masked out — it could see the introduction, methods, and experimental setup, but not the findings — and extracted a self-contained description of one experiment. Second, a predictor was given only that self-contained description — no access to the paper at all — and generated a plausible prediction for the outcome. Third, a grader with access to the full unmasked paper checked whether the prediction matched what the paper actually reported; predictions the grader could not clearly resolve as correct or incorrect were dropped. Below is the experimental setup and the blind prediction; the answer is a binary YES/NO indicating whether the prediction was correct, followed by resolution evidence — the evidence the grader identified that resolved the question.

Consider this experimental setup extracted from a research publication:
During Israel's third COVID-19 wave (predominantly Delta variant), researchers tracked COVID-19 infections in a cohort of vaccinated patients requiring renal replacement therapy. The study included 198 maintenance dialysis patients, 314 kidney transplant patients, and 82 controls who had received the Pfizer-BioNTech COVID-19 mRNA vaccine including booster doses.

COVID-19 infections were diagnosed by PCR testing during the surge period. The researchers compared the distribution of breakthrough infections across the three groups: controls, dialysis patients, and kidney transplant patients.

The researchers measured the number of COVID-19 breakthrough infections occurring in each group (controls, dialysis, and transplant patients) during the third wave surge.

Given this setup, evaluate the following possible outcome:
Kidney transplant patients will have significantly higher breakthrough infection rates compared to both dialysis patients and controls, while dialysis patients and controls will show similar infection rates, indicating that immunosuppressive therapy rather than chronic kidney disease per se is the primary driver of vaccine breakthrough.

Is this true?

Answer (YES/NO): NO